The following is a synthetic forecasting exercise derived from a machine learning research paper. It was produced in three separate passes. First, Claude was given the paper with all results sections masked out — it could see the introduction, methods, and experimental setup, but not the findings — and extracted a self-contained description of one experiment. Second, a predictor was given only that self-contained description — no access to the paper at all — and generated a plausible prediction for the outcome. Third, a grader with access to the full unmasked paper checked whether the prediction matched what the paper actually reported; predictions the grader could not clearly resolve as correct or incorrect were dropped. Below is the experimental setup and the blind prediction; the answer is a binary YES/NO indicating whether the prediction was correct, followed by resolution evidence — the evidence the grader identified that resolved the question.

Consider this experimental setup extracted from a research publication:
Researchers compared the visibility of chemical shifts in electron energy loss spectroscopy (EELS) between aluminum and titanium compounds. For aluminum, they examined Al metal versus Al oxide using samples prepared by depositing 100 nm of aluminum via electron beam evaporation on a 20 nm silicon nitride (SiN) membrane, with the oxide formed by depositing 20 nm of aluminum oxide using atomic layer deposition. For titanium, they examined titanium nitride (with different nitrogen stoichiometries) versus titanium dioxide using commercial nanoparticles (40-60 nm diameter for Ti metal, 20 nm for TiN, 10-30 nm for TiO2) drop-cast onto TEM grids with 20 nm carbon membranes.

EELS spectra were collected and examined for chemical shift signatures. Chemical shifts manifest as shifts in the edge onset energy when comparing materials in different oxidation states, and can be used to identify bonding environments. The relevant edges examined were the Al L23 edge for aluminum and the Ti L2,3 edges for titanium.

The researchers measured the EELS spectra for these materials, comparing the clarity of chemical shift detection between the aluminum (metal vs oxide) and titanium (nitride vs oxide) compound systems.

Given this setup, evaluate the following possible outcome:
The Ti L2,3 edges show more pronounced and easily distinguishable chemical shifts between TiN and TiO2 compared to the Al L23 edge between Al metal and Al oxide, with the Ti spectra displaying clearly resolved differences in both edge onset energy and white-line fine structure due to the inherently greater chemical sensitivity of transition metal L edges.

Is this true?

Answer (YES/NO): NO